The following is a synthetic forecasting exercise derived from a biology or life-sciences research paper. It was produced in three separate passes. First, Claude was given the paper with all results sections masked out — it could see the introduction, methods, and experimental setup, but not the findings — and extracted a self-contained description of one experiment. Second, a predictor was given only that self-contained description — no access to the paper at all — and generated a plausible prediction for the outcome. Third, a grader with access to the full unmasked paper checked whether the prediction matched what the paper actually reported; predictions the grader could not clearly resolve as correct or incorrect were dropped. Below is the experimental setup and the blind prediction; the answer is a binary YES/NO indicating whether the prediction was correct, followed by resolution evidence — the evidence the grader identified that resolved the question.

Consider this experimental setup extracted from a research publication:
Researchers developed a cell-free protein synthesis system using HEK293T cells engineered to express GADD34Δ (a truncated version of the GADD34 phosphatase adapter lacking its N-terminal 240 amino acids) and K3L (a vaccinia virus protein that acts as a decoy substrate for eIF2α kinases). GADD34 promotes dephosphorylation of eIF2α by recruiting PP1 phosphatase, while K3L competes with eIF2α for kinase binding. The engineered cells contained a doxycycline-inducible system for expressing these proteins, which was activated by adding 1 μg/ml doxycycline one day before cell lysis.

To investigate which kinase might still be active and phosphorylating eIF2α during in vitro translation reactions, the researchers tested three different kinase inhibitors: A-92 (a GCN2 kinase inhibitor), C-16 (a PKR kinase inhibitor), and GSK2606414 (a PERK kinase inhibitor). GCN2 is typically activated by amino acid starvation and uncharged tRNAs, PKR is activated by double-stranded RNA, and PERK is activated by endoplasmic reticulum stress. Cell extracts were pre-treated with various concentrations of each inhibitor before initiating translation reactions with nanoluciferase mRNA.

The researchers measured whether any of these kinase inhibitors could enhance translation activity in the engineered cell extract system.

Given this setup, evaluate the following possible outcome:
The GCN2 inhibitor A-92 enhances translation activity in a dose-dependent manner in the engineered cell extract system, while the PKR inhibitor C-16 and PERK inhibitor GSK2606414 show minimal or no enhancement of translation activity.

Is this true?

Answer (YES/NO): NO